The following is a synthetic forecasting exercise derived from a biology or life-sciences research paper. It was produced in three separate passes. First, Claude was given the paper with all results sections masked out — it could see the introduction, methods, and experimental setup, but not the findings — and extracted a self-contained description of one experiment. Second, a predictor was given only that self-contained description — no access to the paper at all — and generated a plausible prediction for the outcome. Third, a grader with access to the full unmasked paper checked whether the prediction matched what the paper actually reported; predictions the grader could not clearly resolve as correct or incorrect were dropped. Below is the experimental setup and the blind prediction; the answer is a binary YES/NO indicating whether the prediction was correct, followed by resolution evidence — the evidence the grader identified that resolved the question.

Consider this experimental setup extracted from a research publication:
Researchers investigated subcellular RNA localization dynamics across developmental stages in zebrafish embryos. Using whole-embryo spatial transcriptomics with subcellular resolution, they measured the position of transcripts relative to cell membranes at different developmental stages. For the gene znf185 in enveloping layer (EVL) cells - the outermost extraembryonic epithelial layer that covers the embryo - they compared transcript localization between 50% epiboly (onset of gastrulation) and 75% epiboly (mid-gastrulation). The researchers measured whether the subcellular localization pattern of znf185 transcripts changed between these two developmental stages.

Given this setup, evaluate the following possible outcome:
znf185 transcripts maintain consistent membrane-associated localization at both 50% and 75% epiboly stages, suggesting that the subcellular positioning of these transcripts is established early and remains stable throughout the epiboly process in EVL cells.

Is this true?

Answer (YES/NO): NO